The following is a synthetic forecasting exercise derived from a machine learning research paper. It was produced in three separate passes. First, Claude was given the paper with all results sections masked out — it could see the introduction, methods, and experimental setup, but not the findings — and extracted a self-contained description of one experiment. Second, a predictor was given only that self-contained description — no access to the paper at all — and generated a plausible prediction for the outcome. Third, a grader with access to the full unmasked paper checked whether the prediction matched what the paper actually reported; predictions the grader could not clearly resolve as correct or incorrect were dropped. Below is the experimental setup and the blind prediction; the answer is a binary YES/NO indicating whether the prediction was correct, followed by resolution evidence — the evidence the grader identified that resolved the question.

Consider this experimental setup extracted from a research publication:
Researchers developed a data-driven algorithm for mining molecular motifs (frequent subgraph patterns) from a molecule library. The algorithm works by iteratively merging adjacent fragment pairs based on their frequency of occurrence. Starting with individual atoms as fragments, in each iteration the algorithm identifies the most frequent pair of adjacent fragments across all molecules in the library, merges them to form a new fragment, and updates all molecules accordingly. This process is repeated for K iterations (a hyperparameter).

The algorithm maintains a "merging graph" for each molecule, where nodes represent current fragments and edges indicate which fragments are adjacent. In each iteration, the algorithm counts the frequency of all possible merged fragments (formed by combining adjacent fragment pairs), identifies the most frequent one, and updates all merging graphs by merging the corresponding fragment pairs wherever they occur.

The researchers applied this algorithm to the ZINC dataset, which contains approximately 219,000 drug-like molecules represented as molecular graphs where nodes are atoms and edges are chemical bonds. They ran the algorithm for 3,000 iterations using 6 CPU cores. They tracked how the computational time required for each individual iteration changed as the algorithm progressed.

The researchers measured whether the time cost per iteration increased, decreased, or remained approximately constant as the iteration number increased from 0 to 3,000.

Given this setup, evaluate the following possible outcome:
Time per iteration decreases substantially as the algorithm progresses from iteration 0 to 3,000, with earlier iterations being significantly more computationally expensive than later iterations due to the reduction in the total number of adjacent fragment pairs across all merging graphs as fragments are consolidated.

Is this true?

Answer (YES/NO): YES